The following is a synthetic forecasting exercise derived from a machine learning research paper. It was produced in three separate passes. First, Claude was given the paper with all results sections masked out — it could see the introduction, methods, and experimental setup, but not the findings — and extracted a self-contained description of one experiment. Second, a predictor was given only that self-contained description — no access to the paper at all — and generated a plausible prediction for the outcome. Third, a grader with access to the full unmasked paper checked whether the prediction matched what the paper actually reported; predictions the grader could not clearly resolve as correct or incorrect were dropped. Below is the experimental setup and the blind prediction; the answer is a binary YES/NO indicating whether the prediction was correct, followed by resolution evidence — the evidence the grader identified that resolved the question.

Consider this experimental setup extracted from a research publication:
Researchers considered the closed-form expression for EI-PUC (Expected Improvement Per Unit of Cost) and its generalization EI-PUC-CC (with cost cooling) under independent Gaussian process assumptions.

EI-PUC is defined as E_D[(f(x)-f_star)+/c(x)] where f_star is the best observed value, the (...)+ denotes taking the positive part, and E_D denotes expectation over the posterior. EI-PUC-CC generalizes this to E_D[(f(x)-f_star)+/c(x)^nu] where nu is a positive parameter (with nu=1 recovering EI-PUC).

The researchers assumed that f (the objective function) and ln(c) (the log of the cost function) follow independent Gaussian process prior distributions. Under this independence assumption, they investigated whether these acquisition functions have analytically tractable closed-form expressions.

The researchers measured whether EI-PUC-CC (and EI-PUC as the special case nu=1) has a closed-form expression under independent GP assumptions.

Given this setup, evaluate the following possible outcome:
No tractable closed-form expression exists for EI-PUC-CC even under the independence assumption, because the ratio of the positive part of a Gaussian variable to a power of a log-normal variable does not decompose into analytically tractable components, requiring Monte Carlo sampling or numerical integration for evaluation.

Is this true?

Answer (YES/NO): NO